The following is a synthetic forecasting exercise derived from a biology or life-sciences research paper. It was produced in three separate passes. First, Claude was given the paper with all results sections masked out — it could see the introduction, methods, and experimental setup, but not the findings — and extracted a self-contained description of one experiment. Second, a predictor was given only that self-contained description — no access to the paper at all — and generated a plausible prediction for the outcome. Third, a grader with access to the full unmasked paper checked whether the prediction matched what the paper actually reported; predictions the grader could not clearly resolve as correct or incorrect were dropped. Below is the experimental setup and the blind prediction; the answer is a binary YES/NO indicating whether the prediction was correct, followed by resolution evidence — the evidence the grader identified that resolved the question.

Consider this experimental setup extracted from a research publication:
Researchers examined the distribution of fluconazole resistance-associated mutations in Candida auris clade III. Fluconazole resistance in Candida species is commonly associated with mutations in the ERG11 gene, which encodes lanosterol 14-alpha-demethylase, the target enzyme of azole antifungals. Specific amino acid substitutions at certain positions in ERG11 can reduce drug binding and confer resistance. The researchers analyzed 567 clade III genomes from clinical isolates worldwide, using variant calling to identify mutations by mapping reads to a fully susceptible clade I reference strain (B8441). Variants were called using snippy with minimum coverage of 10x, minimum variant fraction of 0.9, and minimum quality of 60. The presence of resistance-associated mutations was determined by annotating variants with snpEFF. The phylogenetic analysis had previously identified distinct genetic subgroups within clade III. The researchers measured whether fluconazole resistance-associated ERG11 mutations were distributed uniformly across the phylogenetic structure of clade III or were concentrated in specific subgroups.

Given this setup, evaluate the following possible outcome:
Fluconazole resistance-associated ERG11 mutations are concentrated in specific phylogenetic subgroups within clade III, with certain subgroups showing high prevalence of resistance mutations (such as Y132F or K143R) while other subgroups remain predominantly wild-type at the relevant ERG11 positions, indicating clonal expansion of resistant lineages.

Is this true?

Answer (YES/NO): YES